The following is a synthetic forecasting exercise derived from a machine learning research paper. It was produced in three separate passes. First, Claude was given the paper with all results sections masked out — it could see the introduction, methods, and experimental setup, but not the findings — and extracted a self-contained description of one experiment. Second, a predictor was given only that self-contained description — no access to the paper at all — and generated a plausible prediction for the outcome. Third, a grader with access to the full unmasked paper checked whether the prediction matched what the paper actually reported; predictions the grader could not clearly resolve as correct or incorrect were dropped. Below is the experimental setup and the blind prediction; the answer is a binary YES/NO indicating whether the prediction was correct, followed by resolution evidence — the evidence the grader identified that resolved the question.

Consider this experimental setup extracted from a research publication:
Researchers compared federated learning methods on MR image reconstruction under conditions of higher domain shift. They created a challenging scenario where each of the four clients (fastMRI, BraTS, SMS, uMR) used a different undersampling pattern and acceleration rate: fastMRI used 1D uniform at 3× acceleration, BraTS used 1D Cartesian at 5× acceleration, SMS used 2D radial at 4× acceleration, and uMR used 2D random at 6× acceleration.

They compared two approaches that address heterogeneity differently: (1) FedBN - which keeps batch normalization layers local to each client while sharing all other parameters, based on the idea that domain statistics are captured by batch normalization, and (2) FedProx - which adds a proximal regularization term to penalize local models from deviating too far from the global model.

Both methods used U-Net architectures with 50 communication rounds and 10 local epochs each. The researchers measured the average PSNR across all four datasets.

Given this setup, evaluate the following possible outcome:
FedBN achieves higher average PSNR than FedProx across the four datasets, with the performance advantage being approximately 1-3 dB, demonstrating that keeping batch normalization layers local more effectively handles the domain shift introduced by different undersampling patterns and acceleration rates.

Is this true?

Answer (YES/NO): NO